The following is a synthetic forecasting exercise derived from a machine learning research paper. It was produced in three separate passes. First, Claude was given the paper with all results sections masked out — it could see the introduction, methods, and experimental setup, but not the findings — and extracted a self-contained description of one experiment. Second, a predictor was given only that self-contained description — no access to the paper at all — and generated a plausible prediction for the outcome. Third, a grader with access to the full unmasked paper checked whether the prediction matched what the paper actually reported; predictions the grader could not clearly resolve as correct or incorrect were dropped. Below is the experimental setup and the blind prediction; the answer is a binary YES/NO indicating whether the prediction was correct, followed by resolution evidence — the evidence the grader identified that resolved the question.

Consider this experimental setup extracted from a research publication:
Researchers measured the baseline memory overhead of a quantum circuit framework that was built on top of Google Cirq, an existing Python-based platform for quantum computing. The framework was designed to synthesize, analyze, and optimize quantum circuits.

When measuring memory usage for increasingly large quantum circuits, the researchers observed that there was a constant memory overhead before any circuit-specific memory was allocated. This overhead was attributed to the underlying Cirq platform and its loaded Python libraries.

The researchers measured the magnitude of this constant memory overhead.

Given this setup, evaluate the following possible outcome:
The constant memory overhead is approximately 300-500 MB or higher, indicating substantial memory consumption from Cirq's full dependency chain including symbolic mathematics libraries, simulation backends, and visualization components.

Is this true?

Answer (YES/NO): NO